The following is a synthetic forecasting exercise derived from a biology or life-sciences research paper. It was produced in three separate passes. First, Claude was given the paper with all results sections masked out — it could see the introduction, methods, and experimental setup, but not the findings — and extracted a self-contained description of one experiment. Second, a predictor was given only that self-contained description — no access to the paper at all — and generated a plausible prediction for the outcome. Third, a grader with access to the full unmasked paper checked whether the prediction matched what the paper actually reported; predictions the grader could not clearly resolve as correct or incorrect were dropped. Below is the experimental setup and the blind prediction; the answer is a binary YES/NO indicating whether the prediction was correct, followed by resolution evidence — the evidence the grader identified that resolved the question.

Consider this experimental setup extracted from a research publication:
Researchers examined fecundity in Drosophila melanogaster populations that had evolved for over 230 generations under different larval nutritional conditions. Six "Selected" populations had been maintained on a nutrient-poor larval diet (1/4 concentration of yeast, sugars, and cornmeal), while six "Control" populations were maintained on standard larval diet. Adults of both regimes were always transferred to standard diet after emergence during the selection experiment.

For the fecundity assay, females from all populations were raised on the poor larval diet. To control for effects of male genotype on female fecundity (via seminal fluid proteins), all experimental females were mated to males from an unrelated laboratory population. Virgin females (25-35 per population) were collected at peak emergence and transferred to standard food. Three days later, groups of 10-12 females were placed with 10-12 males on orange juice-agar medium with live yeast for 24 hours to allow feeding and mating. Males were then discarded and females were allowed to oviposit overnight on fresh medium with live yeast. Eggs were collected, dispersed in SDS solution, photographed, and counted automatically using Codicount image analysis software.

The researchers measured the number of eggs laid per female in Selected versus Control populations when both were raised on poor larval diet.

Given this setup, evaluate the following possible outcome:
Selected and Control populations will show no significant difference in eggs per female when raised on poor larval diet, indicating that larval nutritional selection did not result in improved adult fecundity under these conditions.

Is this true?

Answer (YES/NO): NO